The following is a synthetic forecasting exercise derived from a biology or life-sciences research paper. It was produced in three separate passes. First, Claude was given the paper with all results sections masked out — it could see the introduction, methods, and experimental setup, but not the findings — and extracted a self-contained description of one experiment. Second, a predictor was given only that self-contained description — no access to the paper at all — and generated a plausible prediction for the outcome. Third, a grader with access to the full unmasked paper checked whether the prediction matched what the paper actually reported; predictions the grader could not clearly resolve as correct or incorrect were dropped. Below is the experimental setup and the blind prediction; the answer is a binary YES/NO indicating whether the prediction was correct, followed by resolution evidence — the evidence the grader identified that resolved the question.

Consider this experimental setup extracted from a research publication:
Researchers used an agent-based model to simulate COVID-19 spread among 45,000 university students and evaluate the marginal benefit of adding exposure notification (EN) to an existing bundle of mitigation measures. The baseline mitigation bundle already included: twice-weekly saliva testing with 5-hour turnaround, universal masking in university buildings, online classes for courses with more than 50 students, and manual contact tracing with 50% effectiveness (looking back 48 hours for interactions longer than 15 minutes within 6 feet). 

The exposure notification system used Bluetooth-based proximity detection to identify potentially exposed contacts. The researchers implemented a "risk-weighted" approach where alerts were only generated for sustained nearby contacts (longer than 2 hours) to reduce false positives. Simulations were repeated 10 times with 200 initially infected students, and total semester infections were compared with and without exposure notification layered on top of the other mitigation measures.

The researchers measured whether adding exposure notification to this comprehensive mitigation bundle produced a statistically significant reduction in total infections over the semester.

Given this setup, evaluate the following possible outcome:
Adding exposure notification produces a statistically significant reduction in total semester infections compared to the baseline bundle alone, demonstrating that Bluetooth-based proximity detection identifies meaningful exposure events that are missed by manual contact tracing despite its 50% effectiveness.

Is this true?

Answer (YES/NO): NO